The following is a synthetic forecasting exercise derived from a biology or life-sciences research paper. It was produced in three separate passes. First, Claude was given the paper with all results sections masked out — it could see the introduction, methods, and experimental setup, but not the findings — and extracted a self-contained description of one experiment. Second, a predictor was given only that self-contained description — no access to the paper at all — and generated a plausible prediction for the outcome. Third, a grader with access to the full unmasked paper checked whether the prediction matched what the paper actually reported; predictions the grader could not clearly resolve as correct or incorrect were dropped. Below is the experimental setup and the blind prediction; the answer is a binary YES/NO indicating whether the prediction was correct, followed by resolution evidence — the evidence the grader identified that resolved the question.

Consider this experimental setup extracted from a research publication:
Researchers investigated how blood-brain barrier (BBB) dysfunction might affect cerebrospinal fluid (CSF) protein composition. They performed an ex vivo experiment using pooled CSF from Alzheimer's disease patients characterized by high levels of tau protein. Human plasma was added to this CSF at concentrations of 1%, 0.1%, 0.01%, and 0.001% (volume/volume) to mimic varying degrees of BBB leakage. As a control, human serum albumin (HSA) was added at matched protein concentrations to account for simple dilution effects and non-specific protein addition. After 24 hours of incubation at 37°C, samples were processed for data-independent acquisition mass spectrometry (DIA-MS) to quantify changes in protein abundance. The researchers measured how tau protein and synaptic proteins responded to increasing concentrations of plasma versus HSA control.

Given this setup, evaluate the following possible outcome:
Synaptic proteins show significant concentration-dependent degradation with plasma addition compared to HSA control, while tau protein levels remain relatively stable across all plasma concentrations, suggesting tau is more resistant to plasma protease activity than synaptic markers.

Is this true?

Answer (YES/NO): NO